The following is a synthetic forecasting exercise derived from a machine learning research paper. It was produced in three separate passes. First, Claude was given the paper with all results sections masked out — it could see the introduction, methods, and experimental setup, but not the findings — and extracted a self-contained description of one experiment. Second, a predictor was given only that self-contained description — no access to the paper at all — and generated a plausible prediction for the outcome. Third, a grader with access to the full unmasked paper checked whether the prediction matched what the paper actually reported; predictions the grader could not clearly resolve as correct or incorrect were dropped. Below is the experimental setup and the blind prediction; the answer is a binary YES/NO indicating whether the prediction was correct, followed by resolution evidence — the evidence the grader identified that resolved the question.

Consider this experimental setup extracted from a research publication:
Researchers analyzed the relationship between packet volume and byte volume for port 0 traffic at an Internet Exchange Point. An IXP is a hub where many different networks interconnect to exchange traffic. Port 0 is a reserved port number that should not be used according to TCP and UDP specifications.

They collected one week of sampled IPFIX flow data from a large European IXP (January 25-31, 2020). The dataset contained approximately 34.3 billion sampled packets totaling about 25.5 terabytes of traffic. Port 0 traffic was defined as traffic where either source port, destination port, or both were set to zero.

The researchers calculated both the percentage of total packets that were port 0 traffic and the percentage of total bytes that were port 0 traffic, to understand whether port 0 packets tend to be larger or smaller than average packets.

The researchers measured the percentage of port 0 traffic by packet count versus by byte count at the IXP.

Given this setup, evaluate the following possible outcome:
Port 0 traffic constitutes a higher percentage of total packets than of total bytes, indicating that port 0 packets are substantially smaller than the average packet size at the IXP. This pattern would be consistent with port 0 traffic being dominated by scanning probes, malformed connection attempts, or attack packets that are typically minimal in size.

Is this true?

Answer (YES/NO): NO